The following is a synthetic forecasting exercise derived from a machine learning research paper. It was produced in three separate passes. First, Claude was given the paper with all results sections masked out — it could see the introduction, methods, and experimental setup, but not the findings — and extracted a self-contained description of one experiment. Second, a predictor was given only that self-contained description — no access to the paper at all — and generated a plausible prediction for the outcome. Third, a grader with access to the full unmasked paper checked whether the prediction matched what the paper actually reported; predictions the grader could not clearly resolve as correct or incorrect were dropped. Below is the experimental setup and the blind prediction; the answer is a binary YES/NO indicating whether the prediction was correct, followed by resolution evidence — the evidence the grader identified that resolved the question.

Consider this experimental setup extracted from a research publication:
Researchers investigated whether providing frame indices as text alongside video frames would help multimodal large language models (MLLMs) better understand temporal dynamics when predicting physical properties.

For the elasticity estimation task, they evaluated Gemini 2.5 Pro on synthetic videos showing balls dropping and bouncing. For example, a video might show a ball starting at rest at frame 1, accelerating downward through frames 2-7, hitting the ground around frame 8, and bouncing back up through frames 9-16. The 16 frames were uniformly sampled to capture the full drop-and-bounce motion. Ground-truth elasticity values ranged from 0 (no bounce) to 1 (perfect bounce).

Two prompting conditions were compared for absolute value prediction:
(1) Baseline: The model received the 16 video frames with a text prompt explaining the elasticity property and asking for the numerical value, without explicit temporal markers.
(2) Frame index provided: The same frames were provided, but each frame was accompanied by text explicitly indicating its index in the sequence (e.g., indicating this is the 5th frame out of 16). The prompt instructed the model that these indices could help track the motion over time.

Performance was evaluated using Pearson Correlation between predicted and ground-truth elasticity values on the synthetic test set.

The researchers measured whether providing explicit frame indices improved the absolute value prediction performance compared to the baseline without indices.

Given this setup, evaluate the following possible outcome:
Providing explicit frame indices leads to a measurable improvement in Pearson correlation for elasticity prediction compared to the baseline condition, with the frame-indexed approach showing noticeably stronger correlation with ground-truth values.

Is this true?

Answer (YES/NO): YES